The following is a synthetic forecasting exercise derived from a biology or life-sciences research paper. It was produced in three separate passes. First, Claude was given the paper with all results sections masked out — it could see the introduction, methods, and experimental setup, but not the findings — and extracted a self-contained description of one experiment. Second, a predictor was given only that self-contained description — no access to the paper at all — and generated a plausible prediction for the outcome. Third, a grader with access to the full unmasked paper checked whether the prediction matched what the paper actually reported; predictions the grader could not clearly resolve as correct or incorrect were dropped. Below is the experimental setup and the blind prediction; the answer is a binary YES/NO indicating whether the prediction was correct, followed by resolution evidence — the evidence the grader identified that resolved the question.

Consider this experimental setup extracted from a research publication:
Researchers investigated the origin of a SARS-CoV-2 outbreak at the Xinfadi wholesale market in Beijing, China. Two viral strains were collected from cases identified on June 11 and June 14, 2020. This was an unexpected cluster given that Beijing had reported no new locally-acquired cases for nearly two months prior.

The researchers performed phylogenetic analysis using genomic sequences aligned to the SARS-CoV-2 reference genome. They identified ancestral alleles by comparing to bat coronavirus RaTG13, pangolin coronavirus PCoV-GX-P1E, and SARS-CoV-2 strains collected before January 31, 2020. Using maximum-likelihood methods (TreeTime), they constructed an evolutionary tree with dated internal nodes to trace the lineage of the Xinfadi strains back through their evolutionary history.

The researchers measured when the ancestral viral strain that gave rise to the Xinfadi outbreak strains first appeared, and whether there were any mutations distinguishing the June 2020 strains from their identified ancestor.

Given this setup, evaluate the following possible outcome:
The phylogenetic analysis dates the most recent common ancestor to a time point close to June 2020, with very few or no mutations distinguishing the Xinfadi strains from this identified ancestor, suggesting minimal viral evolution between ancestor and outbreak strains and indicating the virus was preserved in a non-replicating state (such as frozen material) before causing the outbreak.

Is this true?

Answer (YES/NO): NO